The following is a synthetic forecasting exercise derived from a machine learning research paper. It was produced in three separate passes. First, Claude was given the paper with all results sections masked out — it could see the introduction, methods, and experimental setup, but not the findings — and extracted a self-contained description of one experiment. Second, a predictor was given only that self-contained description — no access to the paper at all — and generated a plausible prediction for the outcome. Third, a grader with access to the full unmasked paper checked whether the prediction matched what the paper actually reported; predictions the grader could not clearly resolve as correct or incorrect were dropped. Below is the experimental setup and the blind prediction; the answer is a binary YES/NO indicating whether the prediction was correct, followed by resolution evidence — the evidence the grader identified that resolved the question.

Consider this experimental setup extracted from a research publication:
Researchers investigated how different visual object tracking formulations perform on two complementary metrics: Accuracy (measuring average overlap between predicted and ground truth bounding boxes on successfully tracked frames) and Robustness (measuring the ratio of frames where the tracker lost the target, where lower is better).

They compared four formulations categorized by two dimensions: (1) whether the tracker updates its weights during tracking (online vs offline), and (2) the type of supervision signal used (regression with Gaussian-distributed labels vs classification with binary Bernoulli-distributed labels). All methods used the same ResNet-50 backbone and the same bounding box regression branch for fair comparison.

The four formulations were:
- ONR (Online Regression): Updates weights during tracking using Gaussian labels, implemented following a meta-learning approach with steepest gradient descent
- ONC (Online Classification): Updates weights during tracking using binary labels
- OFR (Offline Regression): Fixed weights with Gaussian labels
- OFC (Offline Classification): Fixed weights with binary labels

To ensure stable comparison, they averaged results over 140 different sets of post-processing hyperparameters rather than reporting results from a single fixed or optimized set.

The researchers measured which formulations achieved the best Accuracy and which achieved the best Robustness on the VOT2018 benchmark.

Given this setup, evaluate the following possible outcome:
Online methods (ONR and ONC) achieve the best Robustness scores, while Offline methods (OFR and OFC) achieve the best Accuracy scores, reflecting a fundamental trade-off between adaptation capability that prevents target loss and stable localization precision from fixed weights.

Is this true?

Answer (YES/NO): YES